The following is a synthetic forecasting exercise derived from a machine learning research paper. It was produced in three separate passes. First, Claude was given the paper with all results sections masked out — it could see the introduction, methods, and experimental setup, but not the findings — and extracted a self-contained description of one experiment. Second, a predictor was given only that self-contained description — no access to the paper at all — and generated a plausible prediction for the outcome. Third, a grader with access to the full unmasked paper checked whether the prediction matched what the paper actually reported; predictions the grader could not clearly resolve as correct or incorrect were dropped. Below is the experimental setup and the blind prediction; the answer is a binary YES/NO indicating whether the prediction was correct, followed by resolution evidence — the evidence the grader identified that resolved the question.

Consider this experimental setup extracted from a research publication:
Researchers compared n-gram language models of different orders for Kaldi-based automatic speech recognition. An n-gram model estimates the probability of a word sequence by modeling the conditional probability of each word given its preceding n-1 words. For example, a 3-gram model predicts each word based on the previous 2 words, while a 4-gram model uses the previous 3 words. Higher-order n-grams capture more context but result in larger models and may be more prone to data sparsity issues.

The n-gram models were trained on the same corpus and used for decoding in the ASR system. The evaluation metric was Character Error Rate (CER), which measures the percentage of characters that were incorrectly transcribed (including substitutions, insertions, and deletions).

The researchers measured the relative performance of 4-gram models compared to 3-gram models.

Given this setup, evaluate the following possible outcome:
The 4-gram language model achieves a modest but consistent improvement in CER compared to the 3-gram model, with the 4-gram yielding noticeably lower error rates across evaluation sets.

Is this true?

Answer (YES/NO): NO